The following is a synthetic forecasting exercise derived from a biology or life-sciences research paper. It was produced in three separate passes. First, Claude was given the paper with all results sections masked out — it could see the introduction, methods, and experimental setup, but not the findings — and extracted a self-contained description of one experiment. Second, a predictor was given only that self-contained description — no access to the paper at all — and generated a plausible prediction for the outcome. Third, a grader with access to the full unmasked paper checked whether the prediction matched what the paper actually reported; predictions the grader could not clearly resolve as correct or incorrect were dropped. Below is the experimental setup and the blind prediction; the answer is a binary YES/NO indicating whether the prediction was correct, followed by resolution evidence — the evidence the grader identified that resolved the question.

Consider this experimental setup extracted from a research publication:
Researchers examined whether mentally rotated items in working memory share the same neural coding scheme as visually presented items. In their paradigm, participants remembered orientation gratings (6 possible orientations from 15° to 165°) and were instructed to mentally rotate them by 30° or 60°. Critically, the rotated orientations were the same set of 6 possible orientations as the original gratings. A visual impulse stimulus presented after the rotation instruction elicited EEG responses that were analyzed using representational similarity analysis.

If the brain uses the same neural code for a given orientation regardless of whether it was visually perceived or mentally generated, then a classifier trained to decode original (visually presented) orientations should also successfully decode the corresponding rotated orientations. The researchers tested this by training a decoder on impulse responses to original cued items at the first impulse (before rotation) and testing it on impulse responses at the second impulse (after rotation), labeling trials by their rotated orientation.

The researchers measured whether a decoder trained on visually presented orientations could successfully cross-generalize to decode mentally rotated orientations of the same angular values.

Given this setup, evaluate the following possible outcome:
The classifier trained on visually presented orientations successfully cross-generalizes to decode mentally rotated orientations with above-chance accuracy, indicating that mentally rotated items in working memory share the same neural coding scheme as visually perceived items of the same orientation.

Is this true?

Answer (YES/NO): NO